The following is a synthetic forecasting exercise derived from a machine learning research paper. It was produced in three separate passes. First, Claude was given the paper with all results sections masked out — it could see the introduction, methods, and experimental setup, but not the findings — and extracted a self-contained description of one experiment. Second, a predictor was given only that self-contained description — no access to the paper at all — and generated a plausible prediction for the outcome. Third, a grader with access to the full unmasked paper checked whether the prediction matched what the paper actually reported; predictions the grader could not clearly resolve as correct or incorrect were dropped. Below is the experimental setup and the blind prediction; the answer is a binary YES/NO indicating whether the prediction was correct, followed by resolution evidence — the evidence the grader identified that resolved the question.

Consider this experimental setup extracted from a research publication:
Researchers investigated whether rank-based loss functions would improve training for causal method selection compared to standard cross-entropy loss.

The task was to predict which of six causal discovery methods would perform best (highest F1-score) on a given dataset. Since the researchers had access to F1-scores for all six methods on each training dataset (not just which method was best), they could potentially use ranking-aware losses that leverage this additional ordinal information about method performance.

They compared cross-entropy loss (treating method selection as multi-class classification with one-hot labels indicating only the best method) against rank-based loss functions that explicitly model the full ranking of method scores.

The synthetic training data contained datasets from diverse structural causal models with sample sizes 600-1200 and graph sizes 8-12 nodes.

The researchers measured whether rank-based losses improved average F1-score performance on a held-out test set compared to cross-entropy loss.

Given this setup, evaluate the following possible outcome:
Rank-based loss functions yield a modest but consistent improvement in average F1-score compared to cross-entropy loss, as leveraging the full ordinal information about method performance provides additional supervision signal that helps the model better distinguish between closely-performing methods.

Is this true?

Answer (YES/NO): NO